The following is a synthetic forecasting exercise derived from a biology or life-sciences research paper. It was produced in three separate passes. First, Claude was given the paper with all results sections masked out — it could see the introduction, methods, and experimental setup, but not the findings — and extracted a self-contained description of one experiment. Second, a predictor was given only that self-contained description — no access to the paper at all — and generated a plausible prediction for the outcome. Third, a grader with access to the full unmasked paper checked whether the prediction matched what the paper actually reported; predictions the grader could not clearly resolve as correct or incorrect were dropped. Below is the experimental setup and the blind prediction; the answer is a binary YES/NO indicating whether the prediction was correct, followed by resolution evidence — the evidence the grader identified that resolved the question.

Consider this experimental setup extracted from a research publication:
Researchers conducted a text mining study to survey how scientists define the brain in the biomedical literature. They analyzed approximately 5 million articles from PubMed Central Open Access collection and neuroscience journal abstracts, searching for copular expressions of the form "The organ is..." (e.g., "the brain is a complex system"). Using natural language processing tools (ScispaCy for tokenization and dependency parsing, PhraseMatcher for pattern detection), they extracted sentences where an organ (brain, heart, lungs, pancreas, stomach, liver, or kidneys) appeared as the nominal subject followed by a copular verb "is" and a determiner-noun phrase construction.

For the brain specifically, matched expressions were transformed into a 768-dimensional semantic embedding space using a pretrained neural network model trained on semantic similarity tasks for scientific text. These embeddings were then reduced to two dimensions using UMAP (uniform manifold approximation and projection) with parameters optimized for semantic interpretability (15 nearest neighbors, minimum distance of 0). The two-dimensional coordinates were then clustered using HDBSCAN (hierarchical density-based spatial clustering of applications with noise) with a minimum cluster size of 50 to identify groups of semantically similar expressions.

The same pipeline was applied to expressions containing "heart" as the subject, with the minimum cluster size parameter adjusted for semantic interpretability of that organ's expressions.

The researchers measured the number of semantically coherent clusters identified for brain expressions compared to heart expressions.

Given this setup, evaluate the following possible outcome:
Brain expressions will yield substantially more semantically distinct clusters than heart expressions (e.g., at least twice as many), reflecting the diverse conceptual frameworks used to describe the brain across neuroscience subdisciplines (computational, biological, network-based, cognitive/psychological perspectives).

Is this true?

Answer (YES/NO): YES